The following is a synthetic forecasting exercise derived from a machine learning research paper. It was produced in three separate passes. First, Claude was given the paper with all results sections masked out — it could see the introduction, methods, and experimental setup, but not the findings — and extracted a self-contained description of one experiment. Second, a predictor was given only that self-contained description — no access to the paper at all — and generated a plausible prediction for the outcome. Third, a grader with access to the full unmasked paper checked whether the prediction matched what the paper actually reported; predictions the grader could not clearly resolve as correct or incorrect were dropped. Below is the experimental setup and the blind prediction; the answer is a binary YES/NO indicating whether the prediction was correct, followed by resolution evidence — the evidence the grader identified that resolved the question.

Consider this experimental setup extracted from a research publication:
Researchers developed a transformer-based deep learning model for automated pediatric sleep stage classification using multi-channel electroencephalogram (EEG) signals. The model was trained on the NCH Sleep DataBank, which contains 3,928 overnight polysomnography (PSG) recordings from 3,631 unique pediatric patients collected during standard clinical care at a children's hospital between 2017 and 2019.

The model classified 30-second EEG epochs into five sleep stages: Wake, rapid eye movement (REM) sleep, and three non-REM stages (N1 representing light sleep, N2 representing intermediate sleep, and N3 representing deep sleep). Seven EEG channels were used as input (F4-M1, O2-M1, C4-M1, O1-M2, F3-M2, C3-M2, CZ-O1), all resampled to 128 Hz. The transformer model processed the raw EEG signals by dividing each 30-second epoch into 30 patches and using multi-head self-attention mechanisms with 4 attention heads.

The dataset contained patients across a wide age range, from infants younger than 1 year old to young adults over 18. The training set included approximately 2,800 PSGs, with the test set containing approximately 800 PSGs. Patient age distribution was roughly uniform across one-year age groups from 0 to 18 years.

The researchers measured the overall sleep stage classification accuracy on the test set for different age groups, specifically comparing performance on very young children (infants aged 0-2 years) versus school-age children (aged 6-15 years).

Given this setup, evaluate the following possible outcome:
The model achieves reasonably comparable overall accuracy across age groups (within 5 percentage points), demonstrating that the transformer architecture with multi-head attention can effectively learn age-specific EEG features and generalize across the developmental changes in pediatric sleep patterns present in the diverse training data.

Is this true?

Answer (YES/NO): NO